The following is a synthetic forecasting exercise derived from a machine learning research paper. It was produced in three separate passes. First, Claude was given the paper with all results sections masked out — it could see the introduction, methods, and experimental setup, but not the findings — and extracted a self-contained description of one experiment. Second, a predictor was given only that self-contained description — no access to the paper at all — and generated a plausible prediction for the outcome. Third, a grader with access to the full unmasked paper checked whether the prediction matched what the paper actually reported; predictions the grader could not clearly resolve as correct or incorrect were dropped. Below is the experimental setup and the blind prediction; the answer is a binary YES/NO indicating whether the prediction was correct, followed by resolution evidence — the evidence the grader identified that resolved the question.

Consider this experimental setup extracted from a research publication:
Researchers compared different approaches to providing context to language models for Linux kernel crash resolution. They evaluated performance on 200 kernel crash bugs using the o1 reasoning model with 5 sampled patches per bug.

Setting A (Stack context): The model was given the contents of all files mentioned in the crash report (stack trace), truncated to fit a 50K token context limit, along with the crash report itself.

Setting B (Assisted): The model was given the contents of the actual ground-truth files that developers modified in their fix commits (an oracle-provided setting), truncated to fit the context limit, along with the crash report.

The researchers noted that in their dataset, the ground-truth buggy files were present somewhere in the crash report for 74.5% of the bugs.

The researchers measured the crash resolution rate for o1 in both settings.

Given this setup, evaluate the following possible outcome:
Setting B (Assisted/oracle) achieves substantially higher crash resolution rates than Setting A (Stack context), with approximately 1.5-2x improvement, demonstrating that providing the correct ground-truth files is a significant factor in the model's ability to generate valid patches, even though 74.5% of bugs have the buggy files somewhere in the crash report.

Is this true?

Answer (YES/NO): NO